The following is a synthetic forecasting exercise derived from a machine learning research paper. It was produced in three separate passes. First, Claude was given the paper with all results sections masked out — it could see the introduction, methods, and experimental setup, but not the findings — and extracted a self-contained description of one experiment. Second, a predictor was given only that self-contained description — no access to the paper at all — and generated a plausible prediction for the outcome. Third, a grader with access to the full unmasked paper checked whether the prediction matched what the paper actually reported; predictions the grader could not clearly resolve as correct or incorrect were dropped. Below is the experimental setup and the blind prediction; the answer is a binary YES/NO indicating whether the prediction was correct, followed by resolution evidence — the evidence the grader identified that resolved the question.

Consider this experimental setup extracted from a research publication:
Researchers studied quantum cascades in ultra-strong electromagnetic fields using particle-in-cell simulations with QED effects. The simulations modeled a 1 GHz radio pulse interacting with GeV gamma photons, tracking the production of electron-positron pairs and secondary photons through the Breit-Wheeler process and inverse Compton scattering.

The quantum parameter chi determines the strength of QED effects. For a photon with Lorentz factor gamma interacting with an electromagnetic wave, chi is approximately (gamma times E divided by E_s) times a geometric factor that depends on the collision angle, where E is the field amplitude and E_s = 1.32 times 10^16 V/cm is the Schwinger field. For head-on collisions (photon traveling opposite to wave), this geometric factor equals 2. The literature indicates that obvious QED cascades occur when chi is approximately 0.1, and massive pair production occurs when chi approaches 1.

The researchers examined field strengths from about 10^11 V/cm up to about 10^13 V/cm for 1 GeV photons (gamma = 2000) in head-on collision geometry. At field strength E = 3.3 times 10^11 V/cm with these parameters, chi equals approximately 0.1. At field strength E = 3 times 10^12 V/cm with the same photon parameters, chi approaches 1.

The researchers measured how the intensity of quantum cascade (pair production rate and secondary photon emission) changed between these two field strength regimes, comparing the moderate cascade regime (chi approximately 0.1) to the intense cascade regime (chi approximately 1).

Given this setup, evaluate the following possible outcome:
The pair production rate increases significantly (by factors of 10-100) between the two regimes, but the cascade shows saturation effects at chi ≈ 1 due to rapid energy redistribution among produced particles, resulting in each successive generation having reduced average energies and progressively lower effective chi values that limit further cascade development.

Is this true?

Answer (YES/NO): NO